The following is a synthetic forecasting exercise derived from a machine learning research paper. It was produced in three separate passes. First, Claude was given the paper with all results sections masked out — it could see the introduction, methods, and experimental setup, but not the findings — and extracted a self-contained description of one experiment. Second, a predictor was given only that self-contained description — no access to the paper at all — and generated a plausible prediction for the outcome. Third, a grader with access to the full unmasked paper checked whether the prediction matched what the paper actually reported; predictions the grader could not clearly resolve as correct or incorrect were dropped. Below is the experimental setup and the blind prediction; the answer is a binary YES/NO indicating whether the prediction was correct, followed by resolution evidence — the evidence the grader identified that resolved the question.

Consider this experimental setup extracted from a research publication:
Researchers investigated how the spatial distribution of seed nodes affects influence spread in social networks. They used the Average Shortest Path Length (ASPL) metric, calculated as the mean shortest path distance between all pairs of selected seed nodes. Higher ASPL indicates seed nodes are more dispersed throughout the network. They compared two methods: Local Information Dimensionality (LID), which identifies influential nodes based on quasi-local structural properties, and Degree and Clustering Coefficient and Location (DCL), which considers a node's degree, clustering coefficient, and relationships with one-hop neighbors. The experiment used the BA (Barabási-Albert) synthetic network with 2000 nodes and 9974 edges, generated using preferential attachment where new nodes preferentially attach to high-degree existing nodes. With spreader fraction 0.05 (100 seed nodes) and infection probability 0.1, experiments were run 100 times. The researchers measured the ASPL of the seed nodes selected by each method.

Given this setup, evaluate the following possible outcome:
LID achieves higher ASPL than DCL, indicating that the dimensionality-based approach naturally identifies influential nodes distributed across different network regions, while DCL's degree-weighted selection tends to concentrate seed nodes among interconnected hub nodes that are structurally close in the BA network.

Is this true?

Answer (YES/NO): NO